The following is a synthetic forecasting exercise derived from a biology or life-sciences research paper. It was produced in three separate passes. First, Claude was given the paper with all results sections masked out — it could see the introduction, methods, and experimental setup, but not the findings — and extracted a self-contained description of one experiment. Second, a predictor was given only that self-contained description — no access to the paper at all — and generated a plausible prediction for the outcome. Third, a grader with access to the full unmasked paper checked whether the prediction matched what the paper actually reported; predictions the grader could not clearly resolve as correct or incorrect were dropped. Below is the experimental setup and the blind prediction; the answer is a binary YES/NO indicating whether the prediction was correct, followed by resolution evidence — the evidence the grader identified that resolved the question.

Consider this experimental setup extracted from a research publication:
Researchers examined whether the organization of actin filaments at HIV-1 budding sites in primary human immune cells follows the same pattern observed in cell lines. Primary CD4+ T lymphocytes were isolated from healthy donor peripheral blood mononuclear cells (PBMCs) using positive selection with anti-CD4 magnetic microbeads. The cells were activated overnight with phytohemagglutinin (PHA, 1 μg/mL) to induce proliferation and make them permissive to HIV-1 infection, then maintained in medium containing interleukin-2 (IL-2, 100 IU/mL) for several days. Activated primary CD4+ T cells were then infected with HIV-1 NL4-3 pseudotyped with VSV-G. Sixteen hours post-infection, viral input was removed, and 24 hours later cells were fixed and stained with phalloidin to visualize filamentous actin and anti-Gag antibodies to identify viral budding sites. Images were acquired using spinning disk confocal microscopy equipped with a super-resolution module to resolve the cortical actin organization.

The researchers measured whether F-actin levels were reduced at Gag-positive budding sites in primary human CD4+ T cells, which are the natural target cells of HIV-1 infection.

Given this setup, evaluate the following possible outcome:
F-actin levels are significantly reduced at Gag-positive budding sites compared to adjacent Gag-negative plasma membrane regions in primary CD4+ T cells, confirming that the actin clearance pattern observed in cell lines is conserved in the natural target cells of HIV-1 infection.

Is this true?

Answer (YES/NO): YES